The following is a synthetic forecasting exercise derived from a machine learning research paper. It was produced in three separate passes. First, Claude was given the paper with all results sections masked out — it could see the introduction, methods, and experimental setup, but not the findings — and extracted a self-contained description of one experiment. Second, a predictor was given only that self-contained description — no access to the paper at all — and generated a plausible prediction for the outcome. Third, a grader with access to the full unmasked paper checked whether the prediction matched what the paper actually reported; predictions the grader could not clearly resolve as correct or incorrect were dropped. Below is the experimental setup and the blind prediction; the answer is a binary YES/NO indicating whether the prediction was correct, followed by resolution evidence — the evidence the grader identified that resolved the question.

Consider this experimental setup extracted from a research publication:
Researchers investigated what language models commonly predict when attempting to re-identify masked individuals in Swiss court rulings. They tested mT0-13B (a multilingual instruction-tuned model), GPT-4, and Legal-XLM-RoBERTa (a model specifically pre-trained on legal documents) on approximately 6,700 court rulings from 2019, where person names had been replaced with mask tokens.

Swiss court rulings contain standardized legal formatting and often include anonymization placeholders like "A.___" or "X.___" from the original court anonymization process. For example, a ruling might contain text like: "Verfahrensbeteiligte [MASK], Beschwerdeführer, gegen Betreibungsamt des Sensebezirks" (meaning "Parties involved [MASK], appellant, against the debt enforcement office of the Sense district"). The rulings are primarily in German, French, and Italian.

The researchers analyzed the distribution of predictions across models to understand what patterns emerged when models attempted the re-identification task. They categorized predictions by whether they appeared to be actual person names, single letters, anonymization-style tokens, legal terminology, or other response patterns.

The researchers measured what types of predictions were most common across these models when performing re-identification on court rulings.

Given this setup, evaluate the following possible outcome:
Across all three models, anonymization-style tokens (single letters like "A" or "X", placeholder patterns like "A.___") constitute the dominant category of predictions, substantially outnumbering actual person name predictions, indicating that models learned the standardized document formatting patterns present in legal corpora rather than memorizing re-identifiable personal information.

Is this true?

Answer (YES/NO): NO